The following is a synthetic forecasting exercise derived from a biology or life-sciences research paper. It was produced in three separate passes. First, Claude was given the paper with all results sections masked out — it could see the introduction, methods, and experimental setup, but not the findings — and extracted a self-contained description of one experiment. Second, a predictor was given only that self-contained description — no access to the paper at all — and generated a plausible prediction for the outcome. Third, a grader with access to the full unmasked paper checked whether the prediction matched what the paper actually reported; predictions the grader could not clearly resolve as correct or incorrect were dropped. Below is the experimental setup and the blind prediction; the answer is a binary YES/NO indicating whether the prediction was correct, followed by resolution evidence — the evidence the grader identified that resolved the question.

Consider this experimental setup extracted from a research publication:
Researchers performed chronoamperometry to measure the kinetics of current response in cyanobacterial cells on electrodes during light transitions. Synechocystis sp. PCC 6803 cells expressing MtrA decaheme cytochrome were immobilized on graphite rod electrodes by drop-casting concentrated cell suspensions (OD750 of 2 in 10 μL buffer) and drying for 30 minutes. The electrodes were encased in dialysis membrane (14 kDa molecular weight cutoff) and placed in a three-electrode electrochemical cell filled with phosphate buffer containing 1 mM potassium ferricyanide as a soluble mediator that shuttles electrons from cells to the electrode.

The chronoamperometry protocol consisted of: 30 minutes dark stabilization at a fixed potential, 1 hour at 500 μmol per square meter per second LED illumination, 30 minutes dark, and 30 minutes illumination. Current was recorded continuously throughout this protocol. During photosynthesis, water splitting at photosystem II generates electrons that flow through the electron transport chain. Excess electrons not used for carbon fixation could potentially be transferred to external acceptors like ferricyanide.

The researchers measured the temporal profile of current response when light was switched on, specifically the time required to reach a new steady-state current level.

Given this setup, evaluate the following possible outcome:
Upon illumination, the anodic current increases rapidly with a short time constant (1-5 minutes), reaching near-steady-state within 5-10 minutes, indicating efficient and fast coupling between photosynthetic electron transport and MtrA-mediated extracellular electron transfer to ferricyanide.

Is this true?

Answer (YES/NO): YES